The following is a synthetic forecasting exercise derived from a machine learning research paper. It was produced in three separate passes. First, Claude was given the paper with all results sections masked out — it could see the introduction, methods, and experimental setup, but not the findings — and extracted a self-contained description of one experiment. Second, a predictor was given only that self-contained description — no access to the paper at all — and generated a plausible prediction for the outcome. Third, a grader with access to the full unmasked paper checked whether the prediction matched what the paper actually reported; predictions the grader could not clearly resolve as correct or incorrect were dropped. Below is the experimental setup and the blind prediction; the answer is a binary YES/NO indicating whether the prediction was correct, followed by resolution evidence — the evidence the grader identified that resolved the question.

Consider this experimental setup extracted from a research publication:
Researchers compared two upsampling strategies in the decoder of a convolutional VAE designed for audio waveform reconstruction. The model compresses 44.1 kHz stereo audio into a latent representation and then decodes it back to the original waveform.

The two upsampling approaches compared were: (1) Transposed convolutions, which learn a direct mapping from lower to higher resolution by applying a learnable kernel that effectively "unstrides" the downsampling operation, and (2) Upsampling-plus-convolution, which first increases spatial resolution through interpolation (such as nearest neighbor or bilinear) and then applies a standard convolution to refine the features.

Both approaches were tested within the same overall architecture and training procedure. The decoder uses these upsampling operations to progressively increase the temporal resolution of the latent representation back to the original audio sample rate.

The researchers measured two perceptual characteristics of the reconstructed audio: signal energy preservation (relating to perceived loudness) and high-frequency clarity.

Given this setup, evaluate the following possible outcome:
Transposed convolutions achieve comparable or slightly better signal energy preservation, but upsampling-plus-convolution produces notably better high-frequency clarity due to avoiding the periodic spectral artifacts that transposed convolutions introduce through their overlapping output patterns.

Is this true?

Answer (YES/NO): NO